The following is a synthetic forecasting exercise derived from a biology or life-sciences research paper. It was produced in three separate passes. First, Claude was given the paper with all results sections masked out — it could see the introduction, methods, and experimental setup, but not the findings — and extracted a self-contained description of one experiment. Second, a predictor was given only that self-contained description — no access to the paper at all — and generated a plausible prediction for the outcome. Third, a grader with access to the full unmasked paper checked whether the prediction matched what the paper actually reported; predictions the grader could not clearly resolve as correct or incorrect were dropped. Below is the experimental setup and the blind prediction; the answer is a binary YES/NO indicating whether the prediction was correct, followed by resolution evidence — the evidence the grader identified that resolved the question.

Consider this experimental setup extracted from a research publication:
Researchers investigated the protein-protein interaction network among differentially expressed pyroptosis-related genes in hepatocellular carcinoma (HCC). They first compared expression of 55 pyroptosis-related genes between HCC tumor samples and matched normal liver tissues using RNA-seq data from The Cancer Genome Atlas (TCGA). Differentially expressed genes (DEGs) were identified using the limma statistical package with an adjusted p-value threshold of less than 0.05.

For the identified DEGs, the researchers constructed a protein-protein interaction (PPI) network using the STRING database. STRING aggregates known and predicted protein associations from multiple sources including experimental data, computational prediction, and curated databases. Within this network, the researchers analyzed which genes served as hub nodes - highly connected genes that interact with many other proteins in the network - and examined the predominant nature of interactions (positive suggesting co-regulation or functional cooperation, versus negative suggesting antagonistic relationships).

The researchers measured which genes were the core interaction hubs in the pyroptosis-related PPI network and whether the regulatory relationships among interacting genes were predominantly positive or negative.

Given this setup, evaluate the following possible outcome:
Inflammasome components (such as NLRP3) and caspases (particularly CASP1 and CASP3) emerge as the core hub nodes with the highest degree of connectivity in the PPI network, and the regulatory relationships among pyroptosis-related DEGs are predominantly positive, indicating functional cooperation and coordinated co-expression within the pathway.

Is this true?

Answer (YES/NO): NO